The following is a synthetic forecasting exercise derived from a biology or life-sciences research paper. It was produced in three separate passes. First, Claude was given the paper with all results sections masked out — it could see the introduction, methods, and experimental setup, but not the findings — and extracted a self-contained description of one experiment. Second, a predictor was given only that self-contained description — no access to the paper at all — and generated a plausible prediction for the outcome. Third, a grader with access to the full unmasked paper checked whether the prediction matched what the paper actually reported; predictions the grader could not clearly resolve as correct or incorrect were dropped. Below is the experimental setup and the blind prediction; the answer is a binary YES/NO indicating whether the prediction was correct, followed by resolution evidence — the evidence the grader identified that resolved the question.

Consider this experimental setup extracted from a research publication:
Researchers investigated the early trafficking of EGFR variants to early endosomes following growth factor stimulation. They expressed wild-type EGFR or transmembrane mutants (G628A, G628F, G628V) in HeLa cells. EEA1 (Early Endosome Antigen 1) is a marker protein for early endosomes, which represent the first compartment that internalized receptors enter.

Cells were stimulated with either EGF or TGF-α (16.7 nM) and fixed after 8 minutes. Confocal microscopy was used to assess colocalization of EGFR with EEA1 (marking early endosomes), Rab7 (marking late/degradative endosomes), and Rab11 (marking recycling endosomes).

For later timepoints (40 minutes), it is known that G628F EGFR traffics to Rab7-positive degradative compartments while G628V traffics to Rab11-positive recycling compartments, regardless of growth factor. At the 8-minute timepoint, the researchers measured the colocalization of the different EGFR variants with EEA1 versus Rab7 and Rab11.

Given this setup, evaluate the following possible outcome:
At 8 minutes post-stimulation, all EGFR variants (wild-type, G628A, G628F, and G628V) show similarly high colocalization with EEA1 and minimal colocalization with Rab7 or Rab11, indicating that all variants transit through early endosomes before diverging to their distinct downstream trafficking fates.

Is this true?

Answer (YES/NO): YES